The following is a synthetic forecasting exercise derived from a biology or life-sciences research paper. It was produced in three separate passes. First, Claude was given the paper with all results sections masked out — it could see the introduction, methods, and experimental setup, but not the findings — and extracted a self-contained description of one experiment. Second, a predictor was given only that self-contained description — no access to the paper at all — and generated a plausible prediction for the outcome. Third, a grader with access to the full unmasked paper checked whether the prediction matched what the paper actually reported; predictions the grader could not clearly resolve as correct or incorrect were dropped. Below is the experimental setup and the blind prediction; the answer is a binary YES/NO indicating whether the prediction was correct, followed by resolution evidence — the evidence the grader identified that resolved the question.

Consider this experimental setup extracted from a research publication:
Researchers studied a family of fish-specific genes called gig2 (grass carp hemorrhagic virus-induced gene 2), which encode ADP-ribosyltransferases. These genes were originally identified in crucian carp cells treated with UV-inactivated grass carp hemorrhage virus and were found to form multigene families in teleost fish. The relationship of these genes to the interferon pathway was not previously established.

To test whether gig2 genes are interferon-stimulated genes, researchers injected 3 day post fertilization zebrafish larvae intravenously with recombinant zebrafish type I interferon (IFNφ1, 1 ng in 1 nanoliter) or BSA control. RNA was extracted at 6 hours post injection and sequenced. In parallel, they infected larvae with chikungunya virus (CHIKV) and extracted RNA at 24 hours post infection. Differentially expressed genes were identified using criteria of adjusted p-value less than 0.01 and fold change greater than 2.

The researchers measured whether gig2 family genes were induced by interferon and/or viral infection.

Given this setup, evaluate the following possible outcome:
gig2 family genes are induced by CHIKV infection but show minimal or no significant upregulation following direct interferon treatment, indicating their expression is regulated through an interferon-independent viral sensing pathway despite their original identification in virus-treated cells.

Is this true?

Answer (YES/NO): NO